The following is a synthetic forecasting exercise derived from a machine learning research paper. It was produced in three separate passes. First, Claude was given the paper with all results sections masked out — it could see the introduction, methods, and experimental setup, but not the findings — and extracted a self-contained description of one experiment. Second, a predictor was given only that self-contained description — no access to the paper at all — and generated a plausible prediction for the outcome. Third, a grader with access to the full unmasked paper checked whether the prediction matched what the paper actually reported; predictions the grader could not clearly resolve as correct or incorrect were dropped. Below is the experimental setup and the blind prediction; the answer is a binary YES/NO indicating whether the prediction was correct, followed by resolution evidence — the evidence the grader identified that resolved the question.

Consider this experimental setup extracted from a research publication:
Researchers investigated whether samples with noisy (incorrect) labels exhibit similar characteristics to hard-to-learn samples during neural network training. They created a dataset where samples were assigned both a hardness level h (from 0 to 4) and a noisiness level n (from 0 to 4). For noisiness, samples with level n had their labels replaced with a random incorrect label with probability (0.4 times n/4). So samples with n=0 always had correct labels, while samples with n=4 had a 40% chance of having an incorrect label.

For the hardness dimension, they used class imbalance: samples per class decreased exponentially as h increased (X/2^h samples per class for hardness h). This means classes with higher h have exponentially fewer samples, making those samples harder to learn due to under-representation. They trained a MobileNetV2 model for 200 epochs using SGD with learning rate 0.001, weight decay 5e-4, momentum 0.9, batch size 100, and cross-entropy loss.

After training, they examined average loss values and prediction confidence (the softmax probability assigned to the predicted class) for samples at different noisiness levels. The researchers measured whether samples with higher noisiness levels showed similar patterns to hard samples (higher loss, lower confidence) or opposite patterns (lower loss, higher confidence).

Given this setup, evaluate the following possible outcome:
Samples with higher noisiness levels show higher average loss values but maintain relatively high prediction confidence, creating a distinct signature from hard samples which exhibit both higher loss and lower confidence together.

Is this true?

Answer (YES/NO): NO